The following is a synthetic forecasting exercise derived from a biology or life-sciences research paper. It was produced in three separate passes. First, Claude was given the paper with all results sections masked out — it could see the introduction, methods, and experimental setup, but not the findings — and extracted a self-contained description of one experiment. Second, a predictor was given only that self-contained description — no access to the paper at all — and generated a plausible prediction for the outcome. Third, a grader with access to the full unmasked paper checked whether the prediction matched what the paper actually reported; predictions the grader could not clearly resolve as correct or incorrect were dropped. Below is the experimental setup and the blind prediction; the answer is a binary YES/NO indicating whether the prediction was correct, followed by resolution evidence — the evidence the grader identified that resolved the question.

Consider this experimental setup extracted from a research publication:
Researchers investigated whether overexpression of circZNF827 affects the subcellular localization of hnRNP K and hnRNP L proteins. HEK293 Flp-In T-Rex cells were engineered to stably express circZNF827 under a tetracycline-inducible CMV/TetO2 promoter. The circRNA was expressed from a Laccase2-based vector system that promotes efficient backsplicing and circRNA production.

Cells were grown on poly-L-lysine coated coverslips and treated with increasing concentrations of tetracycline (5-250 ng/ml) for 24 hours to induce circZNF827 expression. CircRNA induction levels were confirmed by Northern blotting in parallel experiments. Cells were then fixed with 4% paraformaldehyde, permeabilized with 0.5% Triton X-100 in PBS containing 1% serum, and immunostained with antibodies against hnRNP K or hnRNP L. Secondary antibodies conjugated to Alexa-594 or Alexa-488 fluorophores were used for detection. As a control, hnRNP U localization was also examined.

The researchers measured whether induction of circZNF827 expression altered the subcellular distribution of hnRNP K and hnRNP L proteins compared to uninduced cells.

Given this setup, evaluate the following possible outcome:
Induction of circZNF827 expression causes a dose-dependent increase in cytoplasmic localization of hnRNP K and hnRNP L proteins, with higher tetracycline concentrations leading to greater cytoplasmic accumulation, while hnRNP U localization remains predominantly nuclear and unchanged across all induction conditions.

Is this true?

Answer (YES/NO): NO